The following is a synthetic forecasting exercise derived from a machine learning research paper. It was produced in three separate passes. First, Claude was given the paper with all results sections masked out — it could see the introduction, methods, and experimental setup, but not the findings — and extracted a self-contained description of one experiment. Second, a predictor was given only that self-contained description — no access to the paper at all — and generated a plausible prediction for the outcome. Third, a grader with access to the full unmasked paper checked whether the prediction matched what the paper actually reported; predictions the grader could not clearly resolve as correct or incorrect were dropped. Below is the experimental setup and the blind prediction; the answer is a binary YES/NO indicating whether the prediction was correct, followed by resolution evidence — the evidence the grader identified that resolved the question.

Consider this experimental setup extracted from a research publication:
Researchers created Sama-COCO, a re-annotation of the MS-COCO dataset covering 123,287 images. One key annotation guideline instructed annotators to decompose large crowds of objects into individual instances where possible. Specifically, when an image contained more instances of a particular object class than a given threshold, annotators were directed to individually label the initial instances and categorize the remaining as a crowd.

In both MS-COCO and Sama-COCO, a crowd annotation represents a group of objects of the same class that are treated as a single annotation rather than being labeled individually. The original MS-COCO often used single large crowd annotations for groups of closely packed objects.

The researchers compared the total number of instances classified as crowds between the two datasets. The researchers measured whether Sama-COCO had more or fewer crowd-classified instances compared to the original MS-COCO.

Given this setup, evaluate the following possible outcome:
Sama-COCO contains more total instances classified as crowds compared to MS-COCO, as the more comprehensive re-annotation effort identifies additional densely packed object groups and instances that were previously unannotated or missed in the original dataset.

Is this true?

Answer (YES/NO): NO